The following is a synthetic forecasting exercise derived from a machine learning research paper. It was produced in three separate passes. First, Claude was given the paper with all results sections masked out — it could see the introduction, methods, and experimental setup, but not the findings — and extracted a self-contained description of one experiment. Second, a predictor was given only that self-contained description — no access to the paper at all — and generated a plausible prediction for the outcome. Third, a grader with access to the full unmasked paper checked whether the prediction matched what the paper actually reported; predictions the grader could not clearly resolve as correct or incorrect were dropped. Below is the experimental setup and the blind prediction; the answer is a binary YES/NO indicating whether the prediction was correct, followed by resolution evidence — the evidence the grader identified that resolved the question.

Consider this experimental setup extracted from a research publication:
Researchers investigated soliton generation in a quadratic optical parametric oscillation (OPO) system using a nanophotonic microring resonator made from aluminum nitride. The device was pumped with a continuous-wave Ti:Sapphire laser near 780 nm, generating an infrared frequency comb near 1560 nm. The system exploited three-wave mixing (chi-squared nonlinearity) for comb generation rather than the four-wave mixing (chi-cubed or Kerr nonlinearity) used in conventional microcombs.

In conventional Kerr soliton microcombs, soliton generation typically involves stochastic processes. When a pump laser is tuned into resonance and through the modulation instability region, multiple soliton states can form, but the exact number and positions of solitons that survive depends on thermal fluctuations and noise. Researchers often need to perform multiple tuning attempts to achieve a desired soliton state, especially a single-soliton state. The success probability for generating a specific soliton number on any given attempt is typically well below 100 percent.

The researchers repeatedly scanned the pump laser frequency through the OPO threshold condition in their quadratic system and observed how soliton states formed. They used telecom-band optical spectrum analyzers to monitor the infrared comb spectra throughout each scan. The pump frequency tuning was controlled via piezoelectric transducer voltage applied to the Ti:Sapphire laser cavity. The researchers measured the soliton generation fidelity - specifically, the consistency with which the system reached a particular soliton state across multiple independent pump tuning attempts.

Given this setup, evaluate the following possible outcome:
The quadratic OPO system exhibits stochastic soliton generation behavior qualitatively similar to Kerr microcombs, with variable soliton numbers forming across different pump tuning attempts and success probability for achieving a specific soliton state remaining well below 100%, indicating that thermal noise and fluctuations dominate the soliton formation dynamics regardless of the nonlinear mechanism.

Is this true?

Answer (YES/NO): NO